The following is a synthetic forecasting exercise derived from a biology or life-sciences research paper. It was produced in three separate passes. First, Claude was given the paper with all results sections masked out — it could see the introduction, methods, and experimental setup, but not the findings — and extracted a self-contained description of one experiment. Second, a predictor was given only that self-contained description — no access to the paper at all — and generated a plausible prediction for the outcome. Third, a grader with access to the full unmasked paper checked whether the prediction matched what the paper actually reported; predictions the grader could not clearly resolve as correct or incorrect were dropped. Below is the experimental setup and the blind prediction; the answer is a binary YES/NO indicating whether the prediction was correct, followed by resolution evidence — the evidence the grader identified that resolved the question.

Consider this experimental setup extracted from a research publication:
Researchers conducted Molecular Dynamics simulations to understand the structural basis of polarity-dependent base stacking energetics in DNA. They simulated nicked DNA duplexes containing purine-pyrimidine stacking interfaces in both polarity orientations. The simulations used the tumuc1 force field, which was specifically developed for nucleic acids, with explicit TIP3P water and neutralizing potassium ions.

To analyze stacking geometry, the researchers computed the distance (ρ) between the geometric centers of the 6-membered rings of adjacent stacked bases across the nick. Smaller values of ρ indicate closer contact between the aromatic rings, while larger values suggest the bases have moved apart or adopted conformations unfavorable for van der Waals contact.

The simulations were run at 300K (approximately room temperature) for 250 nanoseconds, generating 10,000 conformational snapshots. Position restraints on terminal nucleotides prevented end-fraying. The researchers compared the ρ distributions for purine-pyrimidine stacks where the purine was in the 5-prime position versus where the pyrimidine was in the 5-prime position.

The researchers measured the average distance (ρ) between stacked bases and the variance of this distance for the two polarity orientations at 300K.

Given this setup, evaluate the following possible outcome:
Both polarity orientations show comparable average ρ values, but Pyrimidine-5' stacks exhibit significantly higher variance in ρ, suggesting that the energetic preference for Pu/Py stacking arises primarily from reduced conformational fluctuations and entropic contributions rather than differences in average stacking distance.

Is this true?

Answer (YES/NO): YES